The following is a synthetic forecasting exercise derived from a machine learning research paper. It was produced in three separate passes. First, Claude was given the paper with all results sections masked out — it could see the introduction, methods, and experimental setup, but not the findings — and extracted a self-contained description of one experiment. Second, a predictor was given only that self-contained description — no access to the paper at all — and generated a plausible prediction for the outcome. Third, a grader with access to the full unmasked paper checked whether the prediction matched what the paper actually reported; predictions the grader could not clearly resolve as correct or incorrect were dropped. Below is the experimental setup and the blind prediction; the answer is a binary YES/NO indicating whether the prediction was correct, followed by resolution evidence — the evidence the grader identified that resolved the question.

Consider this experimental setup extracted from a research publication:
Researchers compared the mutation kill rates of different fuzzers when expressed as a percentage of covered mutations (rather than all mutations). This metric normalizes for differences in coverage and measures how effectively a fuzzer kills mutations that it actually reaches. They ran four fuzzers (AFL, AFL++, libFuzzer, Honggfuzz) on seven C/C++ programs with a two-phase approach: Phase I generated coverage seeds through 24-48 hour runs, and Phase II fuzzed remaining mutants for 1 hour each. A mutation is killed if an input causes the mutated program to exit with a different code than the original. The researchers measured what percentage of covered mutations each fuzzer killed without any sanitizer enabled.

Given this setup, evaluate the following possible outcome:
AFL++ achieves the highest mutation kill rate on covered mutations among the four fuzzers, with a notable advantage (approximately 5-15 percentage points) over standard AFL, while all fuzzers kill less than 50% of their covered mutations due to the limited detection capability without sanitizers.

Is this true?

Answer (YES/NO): NO